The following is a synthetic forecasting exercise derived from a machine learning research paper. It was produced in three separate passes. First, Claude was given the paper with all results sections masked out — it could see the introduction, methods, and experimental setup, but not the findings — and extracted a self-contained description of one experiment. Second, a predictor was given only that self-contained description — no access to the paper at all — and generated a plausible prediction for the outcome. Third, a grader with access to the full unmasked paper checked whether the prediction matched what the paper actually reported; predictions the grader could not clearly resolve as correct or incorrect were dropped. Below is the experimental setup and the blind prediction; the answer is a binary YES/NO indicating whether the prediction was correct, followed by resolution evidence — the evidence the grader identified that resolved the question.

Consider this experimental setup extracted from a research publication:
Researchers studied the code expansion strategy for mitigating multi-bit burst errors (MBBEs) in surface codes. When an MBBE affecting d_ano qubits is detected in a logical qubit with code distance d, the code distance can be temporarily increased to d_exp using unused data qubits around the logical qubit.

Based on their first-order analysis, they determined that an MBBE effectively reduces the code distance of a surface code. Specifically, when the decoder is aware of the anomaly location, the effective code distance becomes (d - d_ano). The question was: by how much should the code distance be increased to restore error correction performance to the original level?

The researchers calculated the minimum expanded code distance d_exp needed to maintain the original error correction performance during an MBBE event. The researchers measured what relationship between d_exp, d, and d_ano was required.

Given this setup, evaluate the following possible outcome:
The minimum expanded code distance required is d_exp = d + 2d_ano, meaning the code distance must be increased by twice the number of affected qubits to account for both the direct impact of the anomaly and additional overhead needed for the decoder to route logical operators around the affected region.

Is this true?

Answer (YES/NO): NO